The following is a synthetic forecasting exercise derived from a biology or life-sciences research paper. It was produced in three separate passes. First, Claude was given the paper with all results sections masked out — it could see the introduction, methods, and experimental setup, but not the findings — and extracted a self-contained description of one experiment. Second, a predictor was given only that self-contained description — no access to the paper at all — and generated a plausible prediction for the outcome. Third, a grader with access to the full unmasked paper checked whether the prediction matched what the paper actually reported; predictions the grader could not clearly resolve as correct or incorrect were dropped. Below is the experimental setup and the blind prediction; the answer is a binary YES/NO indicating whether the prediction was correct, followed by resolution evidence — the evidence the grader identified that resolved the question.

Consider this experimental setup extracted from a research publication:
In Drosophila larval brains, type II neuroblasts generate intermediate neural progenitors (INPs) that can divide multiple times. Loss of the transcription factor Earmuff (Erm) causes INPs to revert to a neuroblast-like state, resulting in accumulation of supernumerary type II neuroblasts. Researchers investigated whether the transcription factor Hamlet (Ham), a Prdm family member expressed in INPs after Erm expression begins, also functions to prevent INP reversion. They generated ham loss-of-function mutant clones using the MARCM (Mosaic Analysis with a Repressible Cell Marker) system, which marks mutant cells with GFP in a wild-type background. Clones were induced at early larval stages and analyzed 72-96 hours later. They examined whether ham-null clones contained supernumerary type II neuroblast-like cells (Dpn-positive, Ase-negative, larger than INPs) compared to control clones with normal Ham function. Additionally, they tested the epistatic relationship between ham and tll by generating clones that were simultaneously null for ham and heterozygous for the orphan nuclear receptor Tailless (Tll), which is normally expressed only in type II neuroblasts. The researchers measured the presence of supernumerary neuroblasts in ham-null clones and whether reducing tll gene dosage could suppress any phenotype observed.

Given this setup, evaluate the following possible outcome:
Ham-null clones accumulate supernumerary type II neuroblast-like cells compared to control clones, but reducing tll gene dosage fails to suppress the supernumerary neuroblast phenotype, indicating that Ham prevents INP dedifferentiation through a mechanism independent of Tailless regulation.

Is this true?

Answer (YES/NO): NO